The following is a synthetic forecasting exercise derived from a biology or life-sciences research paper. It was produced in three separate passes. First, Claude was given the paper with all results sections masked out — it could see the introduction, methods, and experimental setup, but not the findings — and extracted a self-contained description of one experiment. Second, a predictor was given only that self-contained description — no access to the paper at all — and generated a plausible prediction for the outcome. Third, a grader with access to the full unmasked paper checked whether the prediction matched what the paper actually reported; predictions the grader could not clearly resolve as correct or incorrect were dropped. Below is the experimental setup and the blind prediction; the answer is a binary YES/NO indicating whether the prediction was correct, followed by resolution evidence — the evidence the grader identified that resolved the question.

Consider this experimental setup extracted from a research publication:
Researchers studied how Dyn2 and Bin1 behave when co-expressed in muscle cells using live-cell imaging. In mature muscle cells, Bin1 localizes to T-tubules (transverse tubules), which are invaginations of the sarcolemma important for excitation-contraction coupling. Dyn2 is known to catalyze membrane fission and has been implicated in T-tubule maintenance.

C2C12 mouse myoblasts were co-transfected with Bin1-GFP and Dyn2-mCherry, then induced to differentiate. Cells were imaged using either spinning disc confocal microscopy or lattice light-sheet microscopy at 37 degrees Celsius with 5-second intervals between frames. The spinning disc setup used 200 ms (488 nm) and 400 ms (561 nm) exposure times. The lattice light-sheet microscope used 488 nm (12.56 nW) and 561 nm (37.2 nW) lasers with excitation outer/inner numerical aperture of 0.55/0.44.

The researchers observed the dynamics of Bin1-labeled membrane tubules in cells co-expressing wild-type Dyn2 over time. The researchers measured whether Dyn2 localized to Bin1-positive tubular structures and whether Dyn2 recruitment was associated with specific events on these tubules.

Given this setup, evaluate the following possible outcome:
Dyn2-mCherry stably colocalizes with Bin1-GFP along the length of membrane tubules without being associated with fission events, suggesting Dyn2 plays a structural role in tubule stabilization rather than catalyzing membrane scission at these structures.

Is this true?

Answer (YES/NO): NO